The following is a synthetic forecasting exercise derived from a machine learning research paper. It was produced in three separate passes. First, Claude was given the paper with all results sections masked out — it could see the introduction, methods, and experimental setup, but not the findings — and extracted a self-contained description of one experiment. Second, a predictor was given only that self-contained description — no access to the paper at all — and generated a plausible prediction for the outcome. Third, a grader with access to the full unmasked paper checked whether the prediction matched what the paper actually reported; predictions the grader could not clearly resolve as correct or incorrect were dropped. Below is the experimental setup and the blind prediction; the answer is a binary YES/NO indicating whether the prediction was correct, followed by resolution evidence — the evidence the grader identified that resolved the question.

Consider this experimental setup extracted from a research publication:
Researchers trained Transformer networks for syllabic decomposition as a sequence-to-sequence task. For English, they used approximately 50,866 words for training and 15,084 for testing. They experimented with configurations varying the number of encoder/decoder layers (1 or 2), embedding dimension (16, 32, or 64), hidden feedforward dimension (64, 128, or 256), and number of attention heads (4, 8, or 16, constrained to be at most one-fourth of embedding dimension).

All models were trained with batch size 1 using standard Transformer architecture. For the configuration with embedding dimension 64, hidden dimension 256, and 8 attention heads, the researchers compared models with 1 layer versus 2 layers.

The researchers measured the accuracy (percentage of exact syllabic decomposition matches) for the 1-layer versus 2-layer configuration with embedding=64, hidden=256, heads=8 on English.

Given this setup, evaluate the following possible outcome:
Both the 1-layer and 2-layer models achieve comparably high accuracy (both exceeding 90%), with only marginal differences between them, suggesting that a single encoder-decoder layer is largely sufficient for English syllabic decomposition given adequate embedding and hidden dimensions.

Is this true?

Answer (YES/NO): NO